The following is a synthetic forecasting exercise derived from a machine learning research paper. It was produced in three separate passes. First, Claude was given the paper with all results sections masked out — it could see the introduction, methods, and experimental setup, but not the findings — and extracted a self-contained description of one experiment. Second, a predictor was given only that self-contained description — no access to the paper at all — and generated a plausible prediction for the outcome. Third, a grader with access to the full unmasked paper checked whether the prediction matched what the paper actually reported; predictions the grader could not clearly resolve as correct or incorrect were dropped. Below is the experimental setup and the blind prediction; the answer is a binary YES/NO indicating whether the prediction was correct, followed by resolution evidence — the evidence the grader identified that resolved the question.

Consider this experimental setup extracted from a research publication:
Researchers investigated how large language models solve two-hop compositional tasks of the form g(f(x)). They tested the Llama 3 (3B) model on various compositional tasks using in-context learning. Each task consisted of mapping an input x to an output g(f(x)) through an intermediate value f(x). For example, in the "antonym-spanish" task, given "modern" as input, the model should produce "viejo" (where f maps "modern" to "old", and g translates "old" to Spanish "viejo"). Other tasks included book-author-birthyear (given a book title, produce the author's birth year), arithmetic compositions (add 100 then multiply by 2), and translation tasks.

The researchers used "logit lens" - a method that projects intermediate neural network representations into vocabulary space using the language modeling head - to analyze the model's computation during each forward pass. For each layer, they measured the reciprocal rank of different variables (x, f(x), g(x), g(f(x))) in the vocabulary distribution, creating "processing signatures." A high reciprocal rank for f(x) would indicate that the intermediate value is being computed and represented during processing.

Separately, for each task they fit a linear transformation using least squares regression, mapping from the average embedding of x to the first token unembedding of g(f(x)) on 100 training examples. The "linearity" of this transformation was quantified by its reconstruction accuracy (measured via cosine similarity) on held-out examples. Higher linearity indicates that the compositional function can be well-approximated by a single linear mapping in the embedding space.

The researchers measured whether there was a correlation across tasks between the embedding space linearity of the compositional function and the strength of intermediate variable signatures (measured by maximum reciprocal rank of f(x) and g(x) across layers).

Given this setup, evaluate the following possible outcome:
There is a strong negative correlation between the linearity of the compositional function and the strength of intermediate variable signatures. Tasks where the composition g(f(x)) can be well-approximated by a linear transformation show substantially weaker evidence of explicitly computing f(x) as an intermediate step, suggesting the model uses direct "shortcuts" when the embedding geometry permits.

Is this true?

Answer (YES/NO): YES